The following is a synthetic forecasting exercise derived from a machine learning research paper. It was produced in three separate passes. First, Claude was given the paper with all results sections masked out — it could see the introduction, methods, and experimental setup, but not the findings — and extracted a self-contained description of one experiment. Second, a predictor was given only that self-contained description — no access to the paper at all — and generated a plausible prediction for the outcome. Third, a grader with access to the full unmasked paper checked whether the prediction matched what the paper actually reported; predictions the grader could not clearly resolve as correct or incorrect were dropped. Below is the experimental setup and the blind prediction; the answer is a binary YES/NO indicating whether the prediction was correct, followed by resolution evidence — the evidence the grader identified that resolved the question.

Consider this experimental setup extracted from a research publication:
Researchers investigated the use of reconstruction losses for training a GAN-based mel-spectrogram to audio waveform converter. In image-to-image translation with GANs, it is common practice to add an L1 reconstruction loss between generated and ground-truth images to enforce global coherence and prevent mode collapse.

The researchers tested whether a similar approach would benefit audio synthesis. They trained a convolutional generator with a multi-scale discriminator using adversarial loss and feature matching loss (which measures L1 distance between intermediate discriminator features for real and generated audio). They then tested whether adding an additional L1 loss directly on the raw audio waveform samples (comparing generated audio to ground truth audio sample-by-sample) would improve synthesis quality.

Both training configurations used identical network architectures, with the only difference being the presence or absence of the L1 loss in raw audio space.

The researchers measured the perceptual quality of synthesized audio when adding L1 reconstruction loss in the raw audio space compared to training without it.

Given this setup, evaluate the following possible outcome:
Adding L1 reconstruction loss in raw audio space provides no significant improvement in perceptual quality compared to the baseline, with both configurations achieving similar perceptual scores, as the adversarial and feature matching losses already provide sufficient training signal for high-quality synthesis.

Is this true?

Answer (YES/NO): NO